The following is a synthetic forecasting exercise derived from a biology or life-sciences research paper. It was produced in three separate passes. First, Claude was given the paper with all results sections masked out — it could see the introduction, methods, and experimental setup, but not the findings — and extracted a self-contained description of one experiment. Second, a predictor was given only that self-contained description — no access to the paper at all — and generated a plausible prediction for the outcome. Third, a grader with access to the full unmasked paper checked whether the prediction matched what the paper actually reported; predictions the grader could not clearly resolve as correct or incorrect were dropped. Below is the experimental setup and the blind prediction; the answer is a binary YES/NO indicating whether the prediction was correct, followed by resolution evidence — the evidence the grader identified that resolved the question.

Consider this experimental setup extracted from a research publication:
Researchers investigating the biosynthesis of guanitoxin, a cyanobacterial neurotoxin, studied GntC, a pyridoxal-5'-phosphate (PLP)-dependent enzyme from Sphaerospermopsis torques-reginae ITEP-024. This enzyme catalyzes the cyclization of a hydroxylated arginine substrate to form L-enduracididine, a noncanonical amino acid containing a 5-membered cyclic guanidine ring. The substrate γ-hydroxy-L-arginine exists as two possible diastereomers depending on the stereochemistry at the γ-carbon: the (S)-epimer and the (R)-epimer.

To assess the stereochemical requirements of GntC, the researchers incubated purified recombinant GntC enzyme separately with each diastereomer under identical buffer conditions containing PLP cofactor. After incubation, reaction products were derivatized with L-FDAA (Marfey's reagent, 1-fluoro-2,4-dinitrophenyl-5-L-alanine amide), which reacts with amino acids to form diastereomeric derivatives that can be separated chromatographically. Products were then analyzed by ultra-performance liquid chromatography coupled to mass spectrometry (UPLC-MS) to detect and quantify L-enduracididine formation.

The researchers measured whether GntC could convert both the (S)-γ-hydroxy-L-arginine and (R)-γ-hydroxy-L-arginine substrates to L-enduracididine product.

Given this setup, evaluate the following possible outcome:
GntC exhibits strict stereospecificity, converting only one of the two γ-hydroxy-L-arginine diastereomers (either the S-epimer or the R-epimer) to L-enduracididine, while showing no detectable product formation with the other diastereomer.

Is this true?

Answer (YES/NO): YES